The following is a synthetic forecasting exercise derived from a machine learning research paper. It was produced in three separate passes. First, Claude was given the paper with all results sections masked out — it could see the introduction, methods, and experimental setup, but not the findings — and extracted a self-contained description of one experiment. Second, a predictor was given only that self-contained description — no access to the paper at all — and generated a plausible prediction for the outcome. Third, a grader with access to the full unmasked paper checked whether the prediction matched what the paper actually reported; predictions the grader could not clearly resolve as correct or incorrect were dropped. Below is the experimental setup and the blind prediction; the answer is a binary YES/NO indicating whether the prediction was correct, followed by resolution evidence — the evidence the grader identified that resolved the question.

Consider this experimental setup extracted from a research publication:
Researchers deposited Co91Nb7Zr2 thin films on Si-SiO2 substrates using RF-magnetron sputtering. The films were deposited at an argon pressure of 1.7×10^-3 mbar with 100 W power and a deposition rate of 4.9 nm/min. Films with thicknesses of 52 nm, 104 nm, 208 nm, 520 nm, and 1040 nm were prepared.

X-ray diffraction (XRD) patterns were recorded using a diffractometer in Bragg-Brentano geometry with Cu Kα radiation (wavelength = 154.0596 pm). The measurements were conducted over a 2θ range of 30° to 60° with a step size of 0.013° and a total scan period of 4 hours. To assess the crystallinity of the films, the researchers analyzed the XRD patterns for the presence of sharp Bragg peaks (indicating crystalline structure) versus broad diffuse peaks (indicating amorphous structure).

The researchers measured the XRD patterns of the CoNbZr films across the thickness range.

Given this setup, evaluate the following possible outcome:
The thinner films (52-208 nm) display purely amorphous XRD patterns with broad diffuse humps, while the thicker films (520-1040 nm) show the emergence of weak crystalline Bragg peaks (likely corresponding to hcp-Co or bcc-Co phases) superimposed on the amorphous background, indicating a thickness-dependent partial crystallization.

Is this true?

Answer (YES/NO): NO